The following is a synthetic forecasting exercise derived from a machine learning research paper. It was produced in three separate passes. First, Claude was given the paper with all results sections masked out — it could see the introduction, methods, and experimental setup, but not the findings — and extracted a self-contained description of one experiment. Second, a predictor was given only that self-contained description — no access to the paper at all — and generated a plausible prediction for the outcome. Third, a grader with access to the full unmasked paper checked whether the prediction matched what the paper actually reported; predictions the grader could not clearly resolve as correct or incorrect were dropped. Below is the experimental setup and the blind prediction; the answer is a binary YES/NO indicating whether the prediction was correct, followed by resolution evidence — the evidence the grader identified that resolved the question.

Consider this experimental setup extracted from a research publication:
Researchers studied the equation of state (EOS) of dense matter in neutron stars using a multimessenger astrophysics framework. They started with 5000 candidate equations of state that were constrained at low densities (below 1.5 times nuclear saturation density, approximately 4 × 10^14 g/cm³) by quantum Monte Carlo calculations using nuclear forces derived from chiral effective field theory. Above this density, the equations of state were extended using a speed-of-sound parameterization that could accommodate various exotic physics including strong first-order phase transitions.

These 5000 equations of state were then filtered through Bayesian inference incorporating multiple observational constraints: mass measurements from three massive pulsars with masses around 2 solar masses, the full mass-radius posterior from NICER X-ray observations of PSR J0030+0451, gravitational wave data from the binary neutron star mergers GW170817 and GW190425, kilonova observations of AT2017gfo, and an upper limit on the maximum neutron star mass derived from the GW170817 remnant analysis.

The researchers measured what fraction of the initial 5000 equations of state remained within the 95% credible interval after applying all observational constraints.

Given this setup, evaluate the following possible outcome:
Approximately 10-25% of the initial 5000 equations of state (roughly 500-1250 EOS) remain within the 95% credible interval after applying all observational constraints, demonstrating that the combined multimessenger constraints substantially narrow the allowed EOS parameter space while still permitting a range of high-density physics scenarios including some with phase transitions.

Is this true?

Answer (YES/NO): YES